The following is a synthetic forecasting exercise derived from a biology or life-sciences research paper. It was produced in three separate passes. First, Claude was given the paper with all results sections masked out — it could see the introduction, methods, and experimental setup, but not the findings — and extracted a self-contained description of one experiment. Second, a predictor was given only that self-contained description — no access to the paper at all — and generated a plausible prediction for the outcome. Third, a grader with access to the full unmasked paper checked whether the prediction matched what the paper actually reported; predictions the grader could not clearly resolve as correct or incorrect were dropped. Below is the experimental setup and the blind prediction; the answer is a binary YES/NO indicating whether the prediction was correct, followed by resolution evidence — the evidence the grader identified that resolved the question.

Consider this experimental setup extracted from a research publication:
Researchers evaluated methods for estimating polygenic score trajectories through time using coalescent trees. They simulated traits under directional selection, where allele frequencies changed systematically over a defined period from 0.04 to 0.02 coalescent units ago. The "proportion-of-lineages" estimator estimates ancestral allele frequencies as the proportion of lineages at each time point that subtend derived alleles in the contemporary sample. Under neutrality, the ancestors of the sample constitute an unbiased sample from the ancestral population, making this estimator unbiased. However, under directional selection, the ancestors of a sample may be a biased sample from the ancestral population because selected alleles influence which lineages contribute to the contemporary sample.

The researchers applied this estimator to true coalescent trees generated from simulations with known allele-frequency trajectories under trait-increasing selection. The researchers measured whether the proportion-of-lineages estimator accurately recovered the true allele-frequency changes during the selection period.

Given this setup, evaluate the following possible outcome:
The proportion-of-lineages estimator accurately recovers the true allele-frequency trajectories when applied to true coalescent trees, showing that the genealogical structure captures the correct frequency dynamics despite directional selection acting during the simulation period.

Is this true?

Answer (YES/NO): NO